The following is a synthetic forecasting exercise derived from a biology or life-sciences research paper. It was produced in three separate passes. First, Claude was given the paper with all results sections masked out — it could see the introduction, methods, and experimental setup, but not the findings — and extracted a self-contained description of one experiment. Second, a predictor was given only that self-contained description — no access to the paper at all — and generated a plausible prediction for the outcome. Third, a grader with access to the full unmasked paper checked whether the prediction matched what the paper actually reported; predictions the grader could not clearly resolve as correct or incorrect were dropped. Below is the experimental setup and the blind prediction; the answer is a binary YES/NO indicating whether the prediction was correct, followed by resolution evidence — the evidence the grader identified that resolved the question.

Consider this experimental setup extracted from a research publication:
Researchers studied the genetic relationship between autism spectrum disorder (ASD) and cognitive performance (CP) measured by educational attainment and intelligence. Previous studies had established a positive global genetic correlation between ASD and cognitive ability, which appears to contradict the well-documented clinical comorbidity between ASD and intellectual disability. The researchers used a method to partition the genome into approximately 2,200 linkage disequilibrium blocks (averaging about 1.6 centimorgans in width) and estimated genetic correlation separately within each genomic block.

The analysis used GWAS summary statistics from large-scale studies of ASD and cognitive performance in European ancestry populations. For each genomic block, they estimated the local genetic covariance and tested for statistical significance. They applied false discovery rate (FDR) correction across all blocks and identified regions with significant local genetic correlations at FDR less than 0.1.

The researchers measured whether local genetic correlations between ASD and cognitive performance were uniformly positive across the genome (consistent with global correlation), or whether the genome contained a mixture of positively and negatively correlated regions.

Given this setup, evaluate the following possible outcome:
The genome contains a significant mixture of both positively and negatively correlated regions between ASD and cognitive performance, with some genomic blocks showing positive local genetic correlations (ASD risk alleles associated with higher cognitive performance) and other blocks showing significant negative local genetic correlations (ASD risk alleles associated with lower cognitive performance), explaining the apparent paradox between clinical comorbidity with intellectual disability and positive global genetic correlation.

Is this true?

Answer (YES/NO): YES